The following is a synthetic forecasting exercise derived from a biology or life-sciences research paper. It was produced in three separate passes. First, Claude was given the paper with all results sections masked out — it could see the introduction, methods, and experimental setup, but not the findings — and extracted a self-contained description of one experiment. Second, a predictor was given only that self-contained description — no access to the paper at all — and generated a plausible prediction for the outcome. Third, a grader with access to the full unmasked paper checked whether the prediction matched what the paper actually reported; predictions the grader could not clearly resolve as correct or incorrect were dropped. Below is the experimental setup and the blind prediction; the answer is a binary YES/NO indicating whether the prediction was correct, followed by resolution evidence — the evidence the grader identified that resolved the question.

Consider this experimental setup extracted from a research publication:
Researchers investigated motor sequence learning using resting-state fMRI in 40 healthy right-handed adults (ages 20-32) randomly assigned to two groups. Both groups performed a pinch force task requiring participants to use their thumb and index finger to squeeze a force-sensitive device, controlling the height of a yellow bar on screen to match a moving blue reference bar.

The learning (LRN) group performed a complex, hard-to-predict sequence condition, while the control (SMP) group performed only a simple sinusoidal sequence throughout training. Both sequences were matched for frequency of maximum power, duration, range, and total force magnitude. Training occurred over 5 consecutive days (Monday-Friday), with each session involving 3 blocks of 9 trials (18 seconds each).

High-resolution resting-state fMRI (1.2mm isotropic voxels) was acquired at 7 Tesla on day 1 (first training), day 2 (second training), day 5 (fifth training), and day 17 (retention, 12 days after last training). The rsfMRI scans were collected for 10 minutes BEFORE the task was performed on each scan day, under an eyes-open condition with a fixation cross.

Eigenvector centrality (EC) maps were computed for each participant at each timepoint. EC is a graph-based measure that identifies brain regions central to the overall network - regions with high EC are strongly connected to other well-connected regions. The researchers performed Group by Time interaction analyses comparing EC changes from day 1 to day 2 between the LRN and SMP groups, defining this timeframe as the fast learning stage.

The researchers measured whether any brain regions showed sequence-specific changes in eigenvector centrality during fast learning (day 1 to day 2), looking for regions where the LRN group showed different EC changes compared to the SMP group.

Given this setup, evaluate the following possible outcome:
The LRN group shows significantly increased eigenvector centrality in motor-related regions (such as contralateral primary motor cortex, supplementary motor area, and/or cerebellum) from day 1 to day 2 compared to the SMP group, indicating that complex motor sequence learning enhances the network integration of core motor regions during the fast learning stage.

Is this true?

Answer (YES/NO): NO